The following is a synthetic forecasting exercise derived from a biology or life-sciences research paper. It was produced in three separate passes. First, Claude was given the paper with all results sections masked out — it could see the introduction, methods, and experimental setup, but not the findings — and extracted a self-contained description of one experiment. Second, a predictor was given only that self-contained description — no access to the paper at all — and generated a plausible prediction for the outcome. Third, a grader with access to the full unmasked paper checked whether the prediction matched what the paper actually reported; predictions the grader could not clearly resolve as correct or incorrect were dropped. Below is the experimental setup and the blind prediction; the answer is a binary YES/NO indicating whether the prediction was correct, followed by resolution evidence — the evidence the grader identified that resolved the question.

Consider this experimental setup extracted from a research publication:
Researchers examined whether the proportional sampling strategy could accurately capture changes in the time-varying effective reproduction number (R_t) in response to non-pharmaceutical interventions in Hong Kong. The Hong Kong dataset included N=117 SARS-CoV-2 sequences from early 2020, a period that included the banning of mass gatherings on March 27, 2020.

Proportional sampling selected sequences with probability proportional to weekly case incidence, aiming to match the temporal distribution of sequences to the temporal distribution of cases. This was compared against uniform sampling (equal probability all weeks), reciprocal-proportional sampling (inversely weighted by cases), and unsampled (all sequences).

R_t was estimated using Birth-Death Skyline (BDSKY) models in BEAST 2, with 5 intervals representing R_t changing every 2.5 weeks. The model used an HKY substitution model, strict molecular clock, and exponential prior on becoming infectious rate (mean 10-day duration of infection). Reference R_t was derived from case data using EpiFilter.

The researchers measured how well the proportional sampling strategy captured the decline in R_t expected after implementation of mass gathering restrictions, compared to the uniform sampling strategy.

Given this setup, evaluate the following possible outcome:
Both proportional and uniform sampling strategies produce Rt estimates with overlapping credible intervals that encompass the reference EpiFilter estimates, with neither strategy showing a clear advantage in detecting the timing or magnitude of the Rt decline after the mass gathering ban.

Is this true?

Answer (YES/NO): NO